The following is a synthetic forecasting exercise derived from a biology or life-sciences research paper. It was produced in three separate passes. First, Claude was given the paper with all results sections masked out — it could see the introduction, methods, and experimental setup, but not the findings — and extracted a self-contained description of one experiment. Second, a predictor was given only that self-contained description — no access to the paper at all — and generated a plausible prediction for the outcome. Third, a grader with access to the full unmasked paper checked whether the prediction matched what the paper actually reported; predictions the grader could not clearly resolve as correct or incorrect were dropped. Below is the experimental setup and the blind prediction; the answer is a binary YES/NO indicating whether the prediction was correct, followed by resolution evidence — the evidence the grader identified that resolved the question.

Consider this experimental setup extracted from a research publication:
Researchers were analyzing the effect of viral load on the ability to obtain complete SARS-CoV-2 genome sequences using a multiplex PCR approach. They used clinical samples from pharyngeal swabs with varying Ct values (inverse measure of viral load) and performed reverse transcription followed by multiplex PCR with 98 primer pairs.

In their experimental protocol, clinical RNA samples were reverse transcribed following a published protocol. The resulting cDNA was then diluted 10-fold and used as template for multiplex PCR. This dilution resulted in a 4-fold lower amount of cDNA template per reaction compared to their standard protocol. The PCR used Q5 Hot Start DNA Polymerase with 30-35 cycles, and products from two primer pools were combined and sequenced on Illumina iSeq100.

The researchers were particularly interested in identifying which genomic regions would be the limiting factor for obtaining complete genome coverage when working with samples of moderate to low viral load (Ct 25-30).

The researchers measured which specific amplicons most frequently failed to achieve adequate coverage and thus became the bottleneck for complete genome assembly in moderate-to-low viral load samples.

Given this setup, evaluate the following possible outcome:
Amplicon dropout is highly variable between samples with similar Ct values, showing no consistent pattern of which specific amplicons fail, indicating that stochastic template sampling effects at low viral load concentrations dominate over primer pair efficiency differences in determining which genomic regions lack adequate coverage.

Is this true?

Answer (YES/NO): NO